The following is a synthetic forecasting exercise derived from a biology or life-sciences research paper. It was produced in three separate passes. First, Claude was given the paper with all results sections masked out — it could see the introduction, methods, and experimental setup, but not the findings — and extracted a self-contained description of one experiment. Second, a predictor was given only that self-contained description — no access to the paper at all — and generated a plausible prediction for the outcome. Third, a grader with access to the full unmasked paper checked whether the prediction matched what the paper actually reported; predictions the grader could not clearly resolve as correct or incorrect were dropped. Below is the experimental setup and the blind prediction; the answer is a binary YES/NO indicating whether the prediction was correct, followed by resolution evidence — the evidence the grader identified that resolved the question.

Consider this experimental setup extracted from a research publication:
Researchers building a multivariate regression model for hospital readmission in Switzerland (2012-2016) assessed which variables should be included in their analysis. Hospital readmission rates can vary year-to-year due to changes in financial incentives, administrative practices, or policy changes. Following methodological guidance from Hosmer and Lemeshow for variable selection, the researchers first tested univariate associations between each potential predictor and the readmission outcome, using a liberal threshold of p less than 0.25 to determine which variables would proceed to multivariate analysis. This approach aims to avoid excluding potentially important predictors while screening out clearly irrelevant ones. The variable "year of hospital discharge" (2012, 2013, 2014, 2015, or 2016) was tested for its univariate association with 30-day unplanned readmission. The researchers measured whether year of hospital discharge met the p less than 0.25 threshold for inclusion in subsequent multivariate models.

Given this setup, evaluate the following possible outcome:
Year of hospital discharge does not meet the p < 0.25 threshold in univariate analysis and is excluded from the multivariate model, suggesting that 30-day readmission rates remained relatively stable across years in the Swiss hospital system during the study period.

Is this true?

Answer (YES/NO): YES